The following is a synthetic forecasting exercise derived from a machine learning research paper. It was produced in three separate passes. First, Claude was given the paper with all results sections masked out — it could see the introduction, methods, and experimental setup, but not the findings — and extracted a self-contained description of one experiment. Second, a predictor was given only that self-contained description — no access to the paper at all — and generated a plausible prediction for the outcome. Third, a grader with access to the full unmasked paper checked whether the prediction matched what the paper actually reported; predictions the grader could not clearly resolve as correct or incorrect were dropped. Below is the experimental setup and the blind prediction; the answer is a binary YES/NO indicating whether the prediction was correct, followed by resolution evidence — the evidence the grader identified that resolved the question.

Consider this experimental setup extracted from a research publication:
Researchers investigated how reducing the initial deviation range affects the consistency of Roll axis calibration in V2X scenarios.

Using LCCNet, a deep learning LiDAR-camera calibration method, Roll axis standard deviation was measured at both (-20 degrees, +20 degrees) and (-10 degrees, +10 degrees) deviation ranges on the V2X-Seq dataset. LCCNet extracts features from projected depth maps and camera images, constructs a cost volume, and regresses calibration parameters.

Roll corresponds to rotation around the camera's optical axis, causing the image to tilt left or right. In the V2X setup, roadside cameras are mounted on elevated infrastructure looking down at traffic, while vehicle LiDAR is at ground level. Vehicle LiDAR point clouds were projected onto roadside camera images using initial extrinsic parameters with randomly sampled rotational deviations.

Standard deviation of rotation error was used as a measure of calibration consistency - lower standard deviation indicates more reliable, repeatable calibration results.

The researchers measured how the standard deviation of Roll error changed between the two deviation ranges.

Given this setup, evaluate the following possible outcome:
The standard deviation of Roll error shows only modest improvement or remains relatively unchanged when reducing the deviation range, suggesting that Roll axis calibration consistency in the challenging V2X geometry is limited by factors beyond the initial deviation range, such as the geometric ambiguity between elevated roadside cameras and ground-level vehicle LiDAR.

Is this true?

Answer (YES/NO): YES